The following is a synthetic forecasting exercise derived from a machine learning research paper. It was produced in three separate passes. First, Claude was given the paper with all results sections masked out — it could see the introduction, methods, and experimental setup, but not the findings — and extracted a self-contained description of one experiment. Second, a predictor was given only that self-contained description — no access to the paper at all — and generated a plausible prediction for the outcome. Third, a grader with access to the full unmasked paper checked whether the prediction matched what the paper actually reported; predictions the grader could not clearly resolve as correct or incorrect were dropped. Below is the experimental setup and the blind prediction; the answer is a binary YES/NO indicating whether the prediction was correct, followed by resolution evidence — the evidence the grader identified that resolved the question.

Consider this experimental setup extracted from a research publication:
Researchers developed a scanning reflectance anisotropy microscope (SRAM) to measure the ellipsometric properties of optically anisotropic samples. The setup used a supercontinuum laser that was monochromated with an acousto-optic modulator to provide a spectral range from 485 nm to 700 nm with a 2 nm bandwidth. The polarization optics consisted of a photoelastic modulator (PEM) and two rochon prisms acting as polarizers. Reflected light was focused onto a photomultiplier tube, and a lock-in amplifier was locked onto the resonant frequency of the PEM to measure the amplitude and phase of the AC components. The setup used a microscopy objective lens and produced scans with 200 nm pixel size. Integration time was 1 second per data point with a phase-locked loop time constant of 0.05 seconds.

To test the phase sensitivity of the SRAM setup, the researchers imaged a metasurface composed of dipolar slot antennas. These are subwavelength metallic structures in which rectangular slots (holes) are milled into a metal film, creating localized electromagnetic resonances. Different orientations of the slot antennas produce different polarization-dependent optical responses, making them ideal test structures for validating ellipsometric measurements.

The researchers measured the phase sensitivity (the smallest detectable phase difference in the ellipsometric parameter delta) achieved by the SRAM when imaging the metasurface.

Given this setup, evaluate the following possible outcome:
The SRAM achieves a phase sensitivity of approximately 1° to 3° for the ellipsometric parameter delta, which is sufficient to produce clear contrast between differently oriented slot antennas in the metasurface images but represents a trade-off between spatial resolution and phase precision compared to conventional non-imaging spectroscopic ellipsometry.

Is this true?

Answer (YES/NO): NO